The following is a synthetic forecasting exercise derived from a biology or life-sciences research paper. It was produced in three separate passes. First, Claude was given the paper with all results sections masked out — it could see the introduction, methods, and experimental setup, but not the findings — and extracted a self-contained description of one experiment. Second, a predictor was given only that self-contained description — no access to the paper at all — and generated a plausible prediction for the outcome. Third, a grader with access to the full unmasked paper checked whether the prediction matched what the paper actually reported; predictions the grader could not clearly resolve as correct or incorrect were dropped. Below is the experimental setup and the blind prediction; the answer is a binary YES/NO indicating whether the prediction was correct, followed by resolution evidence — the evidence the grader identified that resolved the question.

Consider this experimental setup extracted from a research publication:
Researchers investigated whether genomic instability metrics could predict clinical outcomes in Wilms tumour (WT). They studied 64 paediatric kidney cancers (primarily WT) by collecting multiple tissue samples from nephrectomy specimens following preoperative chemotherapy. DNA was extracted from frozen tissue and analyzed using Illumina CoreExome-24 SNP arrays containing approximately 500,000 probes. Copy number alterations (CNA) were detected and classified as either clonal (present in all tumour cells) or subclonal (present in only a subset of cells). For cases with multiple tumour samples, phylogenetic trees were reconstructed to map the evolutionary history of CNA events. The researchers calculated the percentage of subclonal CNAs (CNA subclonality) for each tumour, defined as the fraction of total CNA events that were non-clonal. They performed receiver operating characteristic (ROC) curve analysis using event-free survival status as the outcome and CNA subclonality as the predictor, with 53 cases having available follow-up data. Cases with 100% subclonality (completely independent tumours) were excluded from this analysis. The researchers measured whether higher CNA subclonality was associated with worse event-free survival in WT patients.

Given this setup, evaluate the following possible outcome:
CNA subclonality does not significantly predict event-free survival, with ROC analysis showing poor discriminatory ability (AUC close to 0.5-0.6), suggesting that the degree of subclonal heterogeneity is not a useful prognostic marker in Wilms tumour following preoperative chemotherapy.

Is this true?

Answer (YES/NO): YES